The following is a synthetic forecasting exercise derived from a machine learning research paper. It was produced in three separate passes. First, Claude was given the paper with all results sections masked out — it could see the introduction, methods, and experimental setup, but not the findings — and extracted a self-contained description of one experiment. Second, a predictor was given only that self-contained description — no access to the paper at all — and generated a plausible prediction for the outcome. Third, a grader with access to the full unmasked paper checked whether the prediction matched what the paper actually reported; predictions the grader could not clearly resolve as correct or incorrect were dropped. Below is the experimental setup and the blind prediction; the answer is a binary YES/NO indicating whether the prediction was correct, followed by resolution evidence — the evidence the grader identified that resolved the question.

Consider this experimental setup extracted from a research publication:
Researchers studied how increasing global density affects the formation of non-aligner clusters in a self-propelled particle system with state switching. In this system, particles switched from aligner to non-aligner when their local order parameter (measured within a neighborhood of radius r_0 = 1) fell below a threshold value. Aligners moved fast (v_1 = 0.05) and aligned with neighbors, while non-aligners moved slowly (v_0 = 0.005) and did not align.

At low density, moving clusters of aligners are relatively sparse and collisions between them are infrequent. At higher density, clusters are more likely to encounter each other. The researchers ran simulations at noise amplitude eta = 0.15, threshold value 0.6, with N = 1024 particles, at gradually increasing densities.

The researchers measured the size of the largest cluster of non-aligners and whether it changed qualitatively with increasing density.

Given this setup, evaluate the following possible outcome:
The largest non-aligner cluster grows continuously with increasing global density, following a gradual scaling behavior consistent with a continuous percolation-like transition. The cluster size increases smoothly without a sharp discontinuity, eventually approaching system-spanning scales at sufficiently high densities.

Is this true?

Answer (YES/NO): YES